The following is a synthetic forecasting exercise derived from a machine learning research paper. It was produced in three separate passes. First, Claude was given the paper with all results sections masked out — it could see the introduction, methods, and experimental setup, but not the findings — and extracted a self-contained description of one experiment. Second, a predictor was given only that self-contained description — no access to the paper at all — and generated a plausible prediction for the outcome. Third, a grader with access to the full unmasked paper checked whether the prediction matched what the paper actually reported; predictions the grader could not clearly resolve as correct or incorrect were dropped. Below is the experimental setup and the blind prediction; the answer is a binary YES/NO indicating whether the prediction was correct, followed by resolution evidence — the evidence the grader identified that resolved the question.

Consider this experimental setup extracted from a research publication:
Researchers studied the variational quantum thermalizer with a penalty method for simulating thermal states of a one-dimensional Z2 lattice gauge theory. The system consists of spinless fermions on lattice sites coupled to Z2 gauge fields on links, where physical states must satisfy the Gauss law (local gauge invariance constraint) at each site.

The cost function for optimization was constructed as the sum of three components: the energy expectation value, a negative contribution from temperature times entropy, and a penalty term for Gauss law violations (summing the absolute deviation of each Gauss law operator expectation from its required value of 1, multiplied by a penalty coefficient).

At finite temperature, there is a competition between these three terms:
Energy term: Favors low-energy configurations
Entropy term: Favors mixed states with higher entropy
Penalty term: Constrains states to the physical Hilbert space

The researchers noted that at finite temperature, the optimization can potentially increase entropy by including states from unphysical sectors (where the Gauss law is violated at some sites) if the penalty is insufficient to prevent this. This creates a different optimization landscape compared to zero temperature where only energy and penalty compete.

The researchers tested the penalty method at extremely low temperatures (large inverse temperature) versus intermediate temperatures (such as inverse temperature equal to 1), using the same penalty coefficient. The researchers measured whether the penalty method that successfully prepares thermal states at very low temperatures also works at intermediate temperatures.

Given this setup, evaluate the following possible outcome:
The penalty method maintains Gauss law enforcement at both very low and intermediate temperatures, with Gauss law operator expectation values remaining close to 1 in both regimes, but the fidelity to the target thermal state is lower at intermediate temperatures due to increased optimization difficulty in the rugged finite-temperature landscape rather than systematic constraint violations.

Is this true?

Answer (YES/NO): NO